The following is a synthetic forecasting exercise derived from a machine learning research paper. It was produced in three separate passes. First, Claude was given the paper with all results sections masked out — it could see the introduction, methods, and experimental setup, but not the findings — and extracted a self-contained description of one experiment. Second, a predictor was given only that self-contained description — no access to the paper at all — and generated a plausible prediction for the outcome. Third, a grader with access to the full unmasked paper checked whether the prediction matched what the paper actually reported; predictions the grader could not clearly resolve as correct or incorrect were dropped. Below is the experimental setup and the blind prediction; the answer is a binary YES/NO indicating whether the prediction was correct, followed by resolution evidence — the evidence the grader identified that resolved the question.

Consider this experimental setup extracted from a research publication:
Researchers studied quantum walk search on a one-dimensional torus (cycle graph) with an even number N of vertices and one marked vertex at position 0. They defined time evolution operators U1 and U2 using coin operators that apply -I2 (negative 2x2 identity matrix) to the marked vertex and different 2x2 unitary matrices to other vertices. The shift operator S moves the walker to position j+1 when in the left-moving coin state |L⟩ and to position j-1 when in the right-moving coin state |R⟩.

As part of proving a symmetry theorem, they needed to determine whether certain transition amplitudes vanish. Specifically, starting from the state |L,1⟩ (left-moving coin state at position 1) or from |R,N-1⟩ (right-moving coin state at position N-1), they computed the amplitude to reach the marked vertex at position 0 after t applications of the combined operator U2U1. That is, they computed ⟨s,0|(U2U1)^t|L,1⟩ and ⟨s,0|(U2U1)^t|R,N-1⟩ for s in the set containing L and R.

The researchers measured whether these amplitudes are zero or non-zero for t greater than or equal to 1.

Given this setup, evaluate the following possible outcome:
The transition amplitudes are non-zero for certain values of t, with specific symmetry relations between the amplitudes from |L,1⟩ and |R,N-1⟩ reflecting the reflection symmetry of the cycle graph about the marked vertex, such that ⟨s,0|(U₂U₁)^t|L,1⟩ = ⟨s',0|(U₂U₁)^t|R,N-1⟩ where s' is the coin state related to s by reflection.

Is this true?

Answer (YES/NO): NO